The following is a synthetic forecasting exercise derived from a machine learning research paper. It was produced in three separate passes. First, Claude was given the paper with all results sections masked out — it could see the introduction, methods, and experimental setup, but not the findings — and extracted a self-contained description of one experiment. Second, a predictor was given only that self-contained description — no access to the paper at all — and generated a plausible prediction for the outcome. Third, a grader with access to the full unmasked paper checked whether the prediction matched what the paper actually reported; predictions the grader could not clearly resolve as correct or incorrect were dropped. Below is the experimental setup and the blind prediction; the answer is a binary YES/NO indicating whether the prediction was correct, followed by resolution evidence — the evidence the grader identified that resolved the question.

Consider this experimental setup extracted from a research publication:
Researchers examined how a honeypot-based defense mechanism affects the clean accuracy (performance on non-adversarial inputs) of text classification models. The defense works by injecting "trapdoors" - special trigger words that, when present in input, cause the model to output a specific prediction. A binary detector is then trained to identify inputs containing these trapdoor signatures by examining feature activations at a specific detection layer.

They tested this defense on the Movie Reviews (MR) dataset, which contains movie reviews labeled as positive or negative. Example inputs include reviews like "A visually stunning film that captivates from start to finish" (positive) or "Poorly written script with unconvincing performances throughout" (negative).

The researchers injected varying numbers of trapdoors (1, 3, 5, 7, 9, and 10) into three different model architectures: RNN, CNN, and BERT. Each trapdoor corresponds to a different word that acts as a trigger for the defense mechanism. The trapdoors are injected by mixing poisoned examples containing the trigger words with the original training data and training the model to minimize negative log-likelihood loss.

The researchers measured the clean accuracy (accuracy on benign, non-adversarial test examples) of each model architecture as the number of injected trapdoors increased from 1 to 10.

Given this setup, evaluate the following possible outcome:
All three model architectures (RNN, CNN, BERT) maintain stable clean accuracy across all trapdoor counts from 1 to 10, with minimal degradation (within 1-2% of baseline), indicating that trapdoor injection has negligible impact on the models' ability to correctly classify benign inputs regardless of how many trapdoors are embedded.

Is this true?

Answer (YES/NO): NO